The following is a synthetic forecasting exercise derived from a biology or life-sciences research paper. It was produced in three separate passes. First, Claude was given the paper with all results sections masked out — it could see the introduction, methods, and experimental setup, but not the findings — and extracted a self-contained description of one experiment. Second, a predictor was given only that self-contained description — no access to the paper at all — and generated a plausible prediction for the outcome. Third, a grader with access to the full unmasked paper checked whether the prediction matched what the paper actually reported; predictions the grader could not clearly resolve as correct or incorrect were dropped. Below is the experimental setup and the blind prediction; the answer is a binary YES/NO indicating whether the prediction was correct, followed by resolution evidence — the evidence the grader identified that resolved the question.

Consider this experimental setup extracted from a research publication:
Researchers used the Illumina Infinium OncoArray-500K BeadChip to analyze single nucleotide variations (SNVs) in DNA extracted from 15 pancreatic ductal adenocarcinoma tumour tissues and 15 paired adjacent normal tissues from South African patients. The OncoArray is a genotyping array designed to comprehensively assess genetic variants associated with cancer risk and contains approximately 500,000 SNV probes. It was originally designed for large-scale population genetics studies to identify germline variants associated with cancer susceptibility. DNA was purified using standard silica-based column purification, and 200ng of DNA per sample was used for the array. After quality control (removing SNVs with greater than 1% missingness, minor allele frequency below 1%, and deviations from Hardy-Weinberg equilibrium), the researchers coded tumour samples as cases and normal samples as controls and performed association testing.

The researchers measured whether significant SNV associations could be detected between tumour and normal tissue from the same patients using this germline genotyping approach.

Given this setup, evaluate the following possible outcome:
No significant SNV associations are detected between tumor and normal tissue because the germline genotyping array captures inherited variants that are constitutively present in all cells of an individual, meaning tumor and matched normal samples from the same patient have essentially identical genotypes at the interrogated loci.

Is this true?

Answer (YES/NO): YES